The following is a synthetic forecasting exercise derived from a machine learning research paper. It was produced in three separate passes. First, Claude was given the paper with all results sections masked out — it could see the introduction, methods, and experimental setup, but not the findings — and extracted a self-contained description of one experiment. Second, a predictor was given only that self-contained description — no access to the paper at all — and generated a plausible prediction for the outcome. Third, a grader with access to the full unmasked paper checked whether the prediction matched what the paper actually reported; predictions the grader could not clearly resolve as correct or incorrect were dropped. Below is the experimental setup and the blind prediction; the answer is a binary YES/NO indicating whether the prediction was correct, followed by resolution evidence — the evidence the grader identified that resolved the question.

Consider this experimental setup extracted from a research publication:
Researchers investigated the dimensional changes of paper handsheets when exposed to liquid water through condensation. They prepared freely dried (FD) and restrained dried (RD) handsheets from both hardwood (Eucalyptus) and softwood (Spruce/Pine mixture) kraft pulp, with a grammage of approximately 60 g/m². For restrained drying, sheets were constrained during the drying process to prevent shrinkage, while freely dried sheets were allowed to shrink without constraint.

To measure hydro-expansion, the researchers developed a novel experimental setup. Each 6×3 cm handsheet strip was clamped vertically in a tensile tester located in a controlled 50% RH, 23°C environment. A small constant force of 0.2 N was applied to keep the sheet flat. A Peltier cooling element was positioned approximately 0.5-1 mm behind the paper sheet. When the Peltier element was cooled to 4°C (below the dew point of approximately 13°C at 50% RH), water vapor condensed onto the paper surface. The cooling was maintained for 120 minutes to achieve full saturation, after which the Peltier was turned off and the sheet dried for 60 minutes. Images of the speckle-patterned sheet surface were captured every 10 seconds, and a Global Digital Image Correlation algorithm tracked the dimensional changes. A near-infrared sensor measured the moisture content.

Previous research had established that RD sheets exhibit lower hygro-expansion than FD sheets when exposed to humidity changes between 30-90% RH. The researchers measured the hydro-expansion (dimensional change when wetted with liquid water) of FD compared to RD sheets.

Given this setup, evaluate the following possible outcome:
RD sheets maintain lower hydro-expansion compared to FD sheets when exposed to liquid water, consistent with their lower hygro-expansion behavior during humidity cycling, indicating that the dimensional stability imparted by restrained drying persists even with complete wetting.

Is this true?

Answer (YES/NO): YES